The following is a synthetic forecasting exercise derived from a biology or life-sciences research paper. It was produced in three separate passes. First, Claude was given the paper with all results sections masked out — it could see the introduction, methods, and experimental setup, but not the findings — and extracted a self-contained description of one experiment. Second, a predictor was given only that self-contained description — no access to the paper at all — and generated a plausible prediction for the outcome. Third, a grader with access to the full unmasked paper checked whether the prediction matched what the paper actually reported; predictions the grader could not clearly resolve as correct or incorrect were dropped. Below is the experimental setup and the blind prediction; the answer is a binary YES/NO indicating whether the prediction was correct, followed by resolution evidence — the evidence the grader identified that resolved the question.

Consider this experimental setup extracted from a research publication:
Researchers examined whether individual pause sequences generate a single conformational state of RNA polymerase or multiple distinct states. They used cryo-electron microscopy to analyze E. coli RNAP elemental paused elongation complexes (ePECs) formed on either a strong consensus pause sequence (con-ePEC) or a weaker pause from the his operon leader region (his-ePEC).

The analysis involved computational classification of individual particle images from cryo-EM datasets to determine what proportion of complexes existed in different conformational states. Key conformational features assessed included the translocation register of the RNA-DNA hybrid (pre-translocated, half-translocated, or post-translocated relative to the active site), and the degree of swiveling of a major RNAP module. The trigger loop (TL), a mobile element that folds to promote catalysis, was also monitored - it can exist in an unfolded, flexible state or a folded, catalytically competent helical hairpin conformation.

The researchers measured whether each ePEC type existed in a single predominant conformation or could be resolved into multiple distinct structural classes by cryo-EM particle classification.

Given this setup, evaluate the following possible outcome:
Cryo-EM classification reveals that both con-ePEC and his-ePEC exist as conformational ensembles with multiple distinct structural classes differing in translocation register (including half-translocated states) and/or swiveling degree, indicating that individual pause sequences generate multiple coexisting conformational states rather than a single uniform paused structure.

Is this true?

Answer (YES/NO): NO